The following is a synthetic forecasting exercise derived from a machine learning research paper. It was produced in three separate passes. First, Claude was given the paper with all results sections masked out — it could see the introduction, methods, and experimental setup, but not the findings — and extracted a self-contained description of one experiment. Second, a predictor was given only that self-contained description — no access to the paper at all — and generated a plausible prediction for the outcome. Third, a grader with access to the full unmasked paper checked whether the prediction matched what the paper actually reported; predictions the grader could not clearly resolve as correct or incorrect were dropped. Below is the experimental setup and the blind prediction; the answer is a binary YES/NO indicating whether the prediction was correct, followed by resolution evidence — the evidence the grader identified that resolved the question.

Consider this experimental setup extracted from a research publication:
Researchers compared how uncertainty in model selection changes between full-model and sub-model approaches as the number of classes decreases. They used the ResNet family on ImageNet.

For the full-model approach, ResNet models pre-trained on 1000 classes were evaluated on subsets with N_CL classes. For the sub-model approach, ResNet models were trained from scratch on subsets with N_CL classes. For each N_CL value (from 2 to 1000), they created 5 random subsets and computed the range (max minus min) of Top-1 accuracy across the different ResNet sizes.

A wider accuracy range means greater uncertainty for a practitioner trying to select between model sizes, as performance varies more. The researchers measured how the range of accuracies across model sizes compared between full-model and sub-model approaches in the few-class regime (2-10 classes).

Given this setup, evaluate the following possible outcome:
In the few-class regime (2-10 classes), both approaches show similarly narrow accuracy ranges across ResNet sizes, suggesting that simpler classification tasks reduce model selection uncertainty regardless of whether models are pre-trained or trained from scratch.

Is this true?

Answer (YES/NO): NO